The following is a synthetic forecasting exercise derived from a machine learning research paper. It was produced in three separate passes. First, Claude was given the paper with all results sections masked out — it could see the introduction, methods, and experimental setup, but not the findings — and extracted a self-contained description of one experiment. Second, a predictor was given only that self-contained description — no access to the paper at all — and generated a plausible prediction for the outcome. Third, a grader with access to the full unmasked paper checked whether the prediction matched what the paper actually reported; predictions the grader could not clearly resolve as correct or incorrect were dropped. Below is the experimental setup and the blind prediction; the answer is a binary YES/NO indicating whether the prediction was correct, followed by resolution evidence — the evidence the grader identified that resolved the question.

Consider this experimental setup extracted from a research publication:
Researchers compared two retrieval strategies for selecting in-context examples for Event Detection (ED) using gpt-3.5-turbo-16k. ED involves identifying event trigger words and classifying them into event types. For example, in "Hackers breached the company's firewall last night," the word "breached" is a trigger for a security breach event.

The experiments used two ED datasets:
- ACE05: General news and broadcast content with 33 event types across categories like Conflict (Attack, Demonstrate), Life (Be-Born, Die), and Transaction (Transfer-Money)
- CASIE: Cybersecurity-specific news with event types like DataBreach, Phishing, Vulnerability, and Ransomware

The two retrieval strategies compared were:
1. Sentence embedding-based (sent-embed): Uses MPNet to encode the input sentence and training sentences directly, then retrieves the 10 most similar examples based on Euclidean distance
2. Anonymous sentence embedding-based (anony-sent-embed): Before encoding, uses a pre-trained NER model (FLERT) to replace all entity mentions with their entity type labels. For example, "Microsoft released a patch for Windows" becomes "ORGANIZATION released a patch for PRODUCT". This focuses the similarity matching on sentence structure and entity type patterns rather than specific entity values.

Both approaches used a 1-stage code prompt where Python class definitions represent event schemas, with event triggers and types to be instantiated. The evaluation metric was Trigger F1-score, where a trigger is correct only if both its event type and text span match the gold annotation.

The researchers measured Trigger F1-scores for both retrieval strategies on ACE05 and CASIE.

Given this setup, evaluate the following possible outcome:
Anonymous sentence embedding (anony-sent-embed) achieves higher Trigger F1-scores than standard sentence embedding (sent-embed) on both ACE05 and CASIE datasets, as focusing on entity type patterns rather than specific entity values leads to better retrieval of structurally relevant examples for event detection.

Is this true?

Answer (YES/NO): YES